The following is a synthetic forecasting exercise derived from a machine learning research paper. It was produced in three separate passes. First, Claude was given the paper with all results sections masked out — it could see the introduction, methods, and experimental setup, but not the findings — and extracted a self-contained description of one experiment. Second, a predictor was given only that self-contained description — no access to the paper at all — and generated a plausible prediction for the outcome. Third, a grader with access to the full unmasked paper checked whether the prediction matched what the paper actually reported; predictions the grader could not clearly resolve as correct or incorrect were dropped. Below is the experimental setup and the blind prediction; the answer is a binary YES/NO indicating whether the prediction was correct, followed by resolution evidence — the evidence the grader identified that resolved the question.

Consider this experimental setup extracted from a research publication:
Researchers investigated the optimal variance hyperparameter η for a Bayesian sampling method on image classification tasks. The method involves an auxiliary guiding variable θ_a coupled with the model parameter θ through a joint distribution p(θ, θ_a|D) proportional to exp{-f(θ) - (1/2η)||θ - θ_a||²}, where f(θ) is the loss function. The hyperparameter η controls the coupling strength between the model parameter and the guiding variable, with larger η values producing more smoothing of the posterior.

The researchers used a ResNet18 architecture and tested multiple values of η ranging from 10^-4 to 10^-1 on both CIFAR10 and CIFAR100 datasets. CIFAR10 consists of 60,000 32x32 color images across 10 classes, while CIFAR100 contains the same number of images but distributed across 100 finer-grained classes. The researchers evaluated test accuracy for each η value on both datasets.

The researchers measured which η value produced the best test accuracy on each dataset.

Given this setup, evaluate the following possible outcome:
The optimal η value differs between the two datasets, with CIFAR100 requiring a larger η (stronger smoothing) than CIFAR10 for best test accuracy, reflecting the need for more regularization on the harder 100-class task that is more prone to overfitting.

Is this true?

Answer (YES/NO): YES